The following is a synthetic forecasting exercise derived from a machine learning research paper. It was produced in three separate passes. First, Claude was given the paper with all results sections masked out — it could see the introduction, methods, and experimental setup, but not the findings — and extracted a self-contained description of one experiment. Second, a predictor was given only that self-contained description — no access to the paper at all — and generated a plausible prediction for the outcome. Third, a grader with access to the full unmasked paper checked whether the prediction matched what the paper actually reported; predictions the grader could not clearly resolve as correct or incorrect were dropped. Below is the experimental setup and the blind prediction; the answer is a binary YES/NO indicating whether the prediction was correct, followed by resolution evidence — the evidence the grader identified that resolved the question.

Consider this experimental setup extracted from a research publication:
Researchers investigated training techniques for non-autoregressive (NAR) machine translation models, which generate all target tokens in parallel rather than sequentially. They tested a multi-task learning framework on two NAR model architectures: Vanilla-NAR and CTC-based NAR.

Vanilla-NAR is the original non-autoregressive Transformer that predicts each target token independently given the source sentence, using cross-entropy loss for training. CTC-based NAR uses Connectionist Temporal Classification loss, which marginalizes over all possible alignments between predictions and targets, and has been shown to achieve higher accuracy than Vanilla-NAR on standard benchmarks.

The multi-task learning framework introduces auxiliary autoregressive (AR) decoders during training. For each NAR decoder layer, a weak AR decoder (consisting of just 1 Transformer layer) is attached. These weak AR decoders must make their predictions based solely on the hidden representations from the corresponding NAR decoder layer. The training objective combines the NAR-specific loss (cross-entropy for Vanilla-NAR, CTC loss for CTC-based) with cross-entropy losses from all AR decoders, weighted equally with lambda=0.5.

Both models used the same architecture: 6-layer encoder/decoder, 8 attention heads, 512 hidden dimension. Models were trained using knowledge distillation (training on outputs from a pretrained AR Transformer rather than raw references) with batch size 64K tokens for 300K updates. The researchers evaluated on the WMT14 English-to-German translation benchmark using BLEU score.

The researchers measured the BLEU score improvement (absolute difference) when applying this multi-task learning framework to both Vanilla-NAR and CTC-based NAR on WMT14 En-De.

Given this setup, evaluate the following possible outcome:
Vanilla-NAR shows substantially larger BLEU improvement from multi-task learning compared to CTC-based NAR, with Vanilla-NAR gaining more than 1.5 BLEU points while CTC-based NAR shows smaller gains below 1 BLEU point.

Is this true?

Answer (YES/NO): YES